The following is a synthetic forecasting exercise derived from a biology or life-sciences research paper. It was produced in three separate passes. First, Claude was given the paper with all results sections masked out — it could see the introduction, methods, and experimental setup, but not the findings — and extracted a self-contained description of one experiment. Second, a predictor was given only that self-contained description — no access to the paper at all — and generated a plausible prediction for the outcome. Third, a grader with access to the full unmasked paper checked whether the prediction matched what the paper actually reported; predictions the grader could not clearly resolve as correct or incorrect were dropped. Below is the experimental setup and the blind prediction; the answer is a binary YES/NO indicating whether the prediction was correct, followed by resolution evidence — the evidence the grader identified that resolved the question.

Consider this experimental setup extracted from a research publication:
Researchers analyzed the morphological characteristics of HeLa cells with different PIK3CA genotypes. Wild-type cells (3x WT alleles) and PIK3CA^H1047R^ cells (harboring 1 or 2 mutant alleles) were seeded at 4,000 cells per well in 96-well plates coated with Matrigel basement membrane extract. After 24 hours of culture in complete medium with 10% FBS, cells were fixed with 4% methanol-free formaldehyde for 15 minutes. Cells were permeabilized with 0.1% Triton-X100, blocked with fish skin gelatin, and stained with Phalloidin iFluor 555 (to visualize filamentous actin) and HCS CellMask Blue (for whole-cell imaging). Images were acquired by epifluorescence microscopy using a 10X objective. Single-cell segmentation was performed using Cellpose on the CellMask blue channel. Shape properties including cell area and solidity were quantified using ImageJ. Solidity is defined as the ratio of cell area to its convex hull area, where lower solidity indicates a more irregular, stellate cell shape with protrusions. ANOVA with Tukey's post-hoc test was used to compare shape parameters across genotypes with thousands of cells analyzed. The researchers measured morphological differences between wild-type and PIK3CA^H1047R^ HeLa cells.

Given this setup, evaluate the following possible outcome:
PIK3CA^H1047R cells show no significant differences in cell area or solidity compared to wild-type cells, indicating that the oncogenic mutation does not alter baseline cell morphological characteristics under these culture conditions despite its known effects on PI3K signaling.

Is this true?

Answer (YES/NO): NO